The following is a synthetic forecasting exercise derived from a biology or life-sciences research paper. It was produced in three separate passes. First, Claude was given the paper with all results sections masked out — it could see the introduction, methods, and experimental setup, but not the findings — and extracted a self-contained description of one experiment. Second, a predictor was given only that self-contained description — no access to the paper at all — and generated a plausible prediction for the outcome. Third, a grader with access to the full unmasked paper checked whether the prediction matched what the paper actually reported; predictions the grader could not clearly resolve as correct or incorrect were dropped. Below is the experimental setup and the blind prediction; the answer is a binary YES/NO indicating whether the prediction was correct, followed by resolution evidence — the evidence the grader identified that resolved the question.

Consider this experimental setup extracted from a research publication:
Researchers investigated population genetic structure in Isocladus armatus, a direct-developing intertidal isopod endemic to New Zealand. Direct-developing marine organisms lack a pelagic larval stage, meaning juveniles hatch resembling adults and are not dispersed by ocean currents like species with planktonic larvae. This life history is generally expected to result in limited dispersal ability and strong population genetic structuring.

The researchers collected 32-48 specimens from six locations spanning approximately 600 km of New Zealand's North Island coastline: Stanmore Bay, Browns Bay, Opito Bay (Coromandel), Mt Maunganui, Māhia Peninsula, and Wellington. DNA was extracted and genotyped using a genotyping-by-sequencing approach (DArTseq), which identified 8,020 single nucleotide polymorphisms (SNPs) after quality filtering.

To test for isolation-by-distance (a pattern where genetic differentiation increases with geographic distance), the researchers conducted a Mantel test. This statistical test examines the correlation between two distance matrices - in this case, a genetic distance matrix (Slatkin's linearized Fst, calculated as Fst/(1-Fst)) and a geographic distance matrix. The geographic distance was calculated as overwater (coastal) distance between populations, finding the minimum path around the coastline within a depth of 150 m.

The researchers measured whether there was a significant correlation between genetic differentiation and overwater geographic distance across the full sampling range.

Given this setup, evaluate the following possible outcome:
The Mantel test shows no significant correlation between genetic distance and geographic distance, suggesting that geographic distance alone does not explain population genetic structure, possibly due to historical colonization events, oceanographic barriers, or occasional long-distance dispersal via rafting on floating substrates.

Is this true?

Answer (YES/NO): NO